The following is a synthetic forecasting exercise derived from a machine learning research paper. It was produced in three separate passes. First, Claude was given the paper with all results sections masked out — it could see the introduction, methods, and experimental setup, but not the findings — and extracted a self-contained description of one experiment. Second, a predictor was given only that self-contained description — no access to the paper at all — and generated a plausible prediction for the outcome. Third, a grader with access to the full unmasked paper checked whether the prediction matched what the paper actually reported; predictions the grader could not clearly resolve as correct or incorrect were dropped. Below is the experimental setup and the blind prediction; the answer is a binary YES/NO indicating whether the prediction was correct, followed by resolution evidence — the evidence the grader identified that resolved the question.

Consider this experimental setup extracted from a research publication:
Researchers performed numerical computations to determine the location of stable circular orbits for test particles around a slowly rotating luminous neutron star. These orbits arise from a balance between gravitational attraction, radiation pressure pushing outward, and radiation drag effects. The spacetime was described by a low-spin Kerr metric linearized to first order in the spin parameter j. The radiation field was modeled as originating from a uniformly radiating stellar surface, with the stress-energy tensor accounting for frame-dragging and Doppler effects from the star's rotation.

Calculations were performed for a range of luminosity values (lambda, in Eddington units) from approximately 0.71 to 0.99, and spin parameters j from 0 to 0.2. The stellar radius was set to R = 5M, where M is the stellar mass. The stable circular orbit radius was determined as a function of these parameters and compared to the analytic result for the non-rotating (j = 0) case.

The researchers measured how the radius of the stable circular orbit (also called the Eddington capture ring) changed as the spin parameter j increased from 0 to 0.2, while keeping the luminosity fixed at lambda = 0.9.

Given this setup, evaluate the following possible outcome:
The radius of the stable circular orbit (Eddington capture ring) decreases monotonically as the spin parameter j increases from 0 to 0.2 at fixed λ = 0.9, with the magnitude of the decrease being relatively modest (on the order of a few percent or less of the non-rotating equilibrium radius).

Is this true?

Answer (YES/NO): NO